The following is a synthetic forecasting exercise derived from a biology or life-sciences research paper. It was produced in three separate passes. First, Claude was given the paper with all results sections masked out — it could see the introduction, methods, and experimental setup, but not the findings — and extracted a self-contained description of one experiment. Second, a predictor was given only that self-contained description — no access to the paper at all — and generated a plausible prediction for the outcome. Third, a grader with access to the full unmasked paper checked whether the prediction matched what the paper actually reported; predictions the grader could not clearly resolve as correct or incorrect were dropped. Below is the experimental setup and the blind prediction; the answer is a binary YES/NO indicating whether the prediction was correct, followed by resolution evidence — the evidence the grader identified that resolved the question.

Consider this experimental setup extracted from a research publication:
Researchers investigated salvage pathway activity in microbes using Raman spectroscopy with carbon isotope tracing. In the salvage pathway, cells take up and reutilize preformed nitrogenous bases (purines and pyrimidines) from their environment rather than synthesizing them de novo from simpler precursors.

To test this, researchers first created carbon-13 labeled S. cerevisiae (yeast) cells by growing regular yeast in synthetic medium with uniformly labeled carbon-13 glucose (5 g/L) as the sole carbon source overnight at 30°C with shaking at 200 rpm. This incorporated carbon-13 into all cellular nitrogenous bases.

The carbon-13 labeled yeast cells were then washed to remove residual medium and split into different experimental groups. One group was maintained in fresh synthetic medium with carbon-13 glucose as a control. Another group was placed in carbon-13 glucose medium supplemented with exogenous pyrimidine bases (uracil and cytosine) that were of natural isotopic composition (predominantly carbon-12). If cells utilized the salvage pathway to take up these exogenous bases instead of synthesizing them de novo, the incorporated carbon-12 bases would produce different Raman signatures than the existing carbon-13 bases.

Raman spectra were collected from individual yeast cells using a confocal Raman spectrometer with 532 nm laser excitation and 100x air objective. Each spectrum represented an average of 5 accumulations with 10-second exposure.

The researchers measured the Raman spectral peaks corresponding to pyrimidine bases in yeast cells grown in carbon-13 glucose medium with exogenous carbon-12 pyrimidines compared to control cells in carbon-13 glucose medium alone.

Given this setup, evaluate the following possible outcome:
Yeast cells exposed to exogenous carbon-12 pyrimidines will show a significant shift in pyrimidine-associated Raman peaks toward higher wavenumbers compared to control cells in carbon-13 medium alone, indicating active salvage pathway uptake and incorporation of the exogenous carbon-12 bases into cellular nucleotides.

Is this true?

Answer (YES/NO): YES